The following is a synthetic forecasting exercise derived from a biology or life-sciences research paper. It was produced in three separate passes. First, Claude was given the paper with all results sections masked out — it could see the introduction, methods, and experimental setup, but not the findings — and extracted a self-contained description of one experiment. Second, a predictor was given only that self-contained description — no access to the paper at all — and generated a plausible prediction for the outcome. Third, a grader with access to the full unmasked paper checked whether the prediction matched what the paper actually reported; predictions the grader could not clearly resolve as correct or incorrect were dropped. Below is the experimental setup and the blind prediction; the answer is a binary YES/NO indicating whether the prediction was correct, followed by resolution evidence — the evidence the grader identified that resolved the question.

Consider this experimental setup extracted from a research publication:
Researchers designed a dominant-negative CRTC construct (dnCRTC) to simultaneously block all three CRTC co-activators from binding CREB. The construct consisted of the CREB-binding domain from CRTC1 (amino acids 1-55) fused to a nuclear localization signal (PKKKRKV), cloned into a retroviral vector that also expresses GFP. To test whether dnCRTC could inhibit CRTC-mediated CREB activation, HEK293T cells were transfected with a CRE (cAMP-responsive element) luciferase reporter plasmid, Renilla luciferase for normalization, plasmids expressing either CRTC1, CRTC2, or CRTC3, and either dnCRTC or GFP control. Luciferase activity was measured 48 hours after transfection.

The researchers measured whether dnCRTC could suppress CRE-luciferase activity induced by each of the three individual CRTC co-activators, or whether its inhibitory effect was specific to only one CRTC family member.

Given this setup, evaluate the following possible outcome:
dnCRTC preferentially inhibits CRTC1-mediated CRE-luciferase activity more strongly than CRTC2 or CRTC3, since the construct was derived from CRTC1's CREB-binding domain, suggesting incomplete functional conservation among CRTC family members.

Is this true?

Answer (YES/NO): NO